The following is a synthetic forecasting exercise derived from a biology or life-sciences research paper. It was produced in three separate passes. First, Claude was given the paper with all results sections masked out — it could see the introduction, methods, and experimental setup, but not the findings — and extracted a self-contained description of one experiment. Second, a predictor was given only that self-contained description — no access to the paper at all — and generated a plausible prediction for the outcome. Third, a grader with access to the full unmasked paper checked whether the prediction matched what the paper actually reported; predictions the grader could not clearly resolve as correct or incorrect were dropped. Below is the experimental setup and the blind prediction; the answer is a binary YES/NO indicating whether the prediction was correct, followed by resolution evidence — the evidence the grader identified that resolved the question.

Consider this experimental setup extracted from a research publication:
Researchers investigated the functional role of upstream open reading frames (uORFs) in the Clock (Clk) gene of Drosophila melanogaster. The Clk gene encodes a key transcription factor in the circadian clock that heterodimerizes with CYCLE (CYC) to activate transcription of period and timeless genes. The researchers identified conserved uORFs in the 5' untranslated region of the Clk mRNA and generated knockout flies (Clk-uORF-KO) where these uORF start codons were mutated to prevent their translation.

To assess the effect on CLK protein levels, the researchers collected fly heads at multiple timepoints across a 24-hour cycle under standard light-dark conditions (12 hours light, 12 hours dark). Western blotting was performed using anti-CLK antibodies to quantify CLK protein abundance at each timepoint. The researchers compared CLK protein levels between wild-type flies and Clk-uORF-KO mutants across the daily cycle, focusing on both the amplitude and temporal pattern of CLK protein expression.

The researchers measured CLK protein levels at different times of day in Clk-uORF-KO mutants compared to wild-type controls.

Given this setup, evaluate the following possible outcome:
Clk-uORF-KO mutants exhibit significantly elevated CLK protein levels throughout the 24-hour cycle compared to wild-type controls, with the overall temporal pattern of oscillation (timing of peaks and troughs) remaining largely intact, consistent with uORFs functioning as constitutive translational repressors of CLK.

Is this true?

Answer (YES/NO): NO